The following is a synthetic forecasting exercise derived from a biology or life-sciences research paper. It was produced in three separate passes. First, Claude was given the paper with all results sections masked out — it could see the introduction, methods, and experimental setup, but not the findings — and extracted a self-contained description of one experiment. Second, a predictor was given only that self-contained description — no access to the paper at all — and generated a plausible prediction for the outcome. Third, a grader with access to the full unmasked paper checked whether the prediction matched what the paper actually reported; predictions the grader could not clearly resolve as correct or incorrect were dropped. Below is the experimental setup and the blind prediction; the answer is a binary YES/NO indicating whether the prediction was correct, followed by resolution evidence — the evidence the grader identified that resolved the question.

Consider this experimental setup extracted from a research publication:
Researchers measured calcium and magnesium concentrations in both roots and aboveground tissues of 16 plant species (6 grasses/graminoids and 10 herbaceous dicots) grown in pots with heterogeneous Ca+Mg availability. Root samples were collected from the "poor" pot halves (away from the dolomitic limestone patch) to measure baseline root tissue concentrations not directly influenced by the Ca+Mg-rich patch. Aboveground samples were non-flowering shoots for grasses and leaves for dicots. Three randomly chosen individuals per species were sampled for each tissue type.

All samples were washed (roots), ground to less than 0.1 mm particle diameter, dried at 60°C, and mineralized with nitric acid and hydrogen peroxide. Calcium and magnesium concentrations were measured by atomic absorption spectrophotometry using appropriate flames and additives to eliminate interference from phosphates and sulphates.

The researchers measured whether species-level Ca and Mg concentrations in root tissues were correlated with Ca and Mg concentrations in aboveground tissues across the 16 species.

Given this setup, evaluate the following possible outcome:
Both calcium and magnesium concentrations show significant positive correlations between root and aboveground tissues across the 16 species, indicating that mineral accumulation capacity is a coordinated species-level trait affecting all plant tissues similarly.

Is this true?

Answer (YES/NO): YES